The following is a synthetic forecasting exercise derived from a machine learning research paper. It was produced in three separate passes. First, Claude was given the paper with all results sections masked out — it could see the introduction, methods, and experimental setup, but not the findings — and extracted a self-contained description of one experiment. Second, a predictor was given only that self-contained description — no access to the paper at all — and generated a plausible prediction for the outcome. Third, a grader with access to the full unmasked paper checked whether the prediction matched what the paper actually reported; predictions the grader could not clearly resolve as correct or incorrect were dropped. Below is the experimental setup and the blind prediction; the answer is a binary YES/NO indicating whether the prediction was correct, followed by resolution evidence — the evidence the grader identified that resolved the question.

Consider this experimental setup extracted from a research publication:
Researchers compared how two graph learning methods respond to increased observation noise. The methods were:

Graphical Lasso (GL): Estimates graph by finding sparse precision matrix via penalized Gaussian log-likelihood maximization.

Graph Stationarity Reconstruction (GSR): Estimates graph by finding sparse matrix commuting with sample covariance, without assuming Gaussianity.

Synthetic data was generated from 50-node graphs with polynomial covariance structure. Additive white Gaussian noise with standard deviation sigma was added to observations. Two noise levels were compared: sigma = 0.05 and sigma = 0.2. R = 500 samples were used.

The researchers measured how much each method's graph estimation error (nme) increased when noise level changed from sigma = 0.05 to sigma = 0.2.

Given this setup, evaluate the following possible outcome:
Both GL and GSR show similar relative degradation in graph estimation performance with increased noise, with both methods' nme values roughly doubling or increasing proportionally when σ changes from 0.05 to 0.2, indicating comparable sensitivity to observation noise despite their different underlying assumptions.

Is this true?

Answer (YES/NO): NO